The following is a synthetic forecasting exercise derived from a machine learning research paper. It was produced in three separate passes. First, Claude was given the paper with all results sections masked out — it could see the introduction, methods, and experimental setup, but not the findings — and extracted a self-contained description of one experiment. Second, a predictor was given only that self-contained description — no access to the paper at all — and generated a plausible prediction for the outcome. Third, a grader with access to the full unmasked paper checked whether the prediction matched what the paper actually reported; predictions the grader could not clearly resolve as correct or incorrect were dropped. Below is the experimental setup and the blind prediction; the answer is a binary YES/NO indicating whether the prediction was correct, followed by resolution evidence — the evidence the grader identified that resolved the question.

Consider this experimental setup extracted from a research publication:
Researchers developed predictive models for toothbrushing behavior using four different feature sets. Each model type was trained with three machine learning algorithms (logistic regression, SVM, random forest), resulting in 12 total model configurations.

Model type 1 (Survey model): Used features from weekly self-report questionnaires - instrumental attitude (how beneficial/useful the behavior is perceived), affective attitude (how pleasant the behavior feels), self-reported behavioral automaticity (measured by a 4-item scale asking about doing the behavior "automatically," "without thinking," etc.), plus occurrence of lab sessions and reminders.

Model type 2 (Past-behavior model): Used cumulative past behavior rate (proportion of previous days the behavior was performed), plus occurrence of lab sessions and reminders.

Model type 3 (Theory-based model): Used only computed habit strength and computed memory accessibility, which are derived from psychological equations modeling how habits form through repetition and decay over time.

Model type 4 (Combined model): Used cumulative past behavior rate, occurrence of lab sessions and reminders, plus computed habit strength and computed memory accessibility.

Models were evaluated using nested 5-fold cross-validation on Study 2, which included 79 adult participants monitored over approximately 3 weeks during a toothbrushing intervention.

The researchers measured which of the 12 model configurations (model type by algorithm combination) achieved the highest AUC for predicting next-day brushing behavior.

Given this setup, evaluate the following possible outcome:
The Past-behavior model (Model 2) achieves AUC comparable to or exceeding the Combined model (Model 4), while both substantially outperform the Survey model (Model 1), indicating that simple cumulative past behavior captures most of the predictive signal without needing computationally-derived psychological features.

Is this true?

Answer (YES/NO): NO